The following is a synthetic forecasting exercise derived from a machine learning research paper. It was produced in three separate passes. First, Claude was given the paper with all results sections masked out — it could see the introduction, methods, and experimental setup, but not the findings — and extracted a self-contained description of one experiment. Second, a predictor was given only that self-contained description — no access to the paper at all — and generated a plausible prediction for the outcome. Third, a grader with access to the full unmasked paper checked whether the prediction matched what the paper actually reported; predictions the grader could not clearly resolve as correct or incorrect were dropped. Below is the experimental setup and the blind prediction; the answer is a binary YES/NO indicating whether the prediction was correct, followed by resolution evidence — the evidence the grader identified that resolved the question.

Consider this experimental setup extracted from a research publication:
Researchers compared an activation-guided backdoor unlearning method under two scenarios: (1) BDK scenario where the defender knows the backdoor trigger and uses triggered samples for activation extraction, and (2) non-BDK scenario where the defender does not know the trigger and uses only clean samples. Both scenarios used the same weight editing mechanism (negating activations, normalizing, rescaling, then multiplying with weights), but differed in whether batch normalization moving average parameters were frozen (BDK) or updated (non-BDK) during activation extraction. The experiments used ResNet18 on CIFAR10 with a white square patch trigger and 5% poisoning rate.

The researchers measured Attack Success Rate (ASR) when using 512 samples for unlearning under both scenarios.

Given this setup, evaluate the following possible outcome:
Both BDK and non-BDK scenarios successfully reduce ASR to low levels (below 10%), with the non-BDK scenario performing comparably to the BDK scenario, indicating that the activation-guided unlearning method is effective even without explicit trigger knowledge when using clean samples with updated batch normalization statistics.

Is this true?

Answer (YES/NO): YES